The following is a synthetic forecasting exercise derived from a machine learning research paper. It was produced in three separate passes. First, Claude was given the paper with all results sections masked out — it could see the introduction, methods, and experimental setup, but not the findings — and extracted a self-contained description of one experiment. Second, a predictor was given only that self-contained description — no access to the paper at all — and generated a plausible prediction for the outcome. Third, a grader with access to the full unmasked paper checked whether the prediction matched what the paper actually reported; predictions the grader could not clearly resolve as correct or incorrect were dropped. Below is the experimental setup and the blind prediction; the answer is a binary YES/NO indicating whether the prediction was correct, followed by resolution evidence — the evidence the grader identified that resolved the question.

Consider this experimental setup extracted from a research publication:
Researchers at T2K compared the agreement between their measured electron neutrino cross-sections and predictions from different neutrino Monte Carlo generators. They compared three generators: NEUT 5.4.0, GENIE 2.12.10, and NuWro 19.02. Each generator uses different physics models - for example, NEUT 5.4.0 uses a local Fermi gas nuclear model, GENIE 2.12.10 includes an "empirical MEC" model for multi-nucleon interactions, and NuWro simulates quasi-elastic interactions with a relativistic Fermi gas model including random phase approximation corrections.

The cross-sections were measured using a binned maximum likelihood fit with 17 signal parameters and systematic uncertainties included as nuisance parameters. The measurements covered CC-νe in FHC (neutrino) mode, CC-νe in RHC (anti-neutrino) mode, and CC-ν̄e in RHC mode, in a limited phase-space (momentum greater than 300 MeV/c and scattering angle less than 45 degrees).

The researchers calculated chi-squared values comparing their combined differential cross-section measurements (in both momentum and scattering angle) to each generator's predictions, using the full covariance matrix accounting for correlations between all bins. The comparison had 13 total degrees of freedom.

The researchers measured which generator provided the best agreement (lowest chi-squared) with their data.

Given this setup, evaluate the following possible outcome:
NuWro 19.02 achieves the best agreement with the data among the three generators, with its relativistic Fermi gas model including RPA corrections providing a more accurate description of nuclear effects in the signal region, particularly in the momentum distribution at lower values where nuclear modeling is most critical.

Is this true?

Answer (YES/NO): NO